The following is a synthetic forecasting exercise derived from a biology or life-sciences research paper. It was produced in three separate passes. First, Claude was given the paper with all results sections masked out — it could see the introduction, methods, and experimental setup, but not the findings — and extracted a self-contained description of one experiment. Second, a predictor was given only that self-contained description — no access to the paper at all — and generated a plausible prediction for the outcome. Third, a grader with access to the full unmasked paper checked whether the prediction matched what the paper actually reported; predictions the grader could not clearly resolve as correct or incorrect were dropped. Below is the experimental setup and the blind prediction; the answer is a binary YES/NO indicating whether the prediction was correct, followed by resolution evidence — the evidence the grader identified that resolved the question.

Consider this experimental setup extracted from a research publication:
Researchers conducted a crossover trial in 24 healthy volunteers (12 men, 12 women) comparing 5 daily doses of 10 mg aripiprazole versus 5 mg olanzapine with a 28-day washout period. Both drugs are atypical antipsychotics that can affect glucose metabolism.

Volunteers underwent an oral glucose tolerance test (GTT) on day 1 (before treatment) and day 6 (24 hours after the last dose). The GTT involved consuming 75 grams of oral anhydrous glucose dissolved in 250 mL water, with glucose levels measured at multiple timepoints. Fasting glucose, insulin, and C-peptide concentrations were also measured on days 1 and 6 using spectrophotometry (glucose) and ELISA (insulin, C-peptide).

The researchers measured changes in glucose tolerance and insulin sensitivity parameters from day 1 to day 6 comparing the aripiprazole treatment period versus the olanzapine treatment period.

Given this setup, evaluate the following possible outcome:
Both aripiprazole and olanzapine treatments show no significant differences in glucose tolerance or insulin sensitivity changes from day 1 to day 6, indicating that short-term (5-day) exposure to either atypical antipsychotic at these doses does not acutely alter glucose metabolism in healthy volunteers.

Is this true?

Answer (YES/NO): NO